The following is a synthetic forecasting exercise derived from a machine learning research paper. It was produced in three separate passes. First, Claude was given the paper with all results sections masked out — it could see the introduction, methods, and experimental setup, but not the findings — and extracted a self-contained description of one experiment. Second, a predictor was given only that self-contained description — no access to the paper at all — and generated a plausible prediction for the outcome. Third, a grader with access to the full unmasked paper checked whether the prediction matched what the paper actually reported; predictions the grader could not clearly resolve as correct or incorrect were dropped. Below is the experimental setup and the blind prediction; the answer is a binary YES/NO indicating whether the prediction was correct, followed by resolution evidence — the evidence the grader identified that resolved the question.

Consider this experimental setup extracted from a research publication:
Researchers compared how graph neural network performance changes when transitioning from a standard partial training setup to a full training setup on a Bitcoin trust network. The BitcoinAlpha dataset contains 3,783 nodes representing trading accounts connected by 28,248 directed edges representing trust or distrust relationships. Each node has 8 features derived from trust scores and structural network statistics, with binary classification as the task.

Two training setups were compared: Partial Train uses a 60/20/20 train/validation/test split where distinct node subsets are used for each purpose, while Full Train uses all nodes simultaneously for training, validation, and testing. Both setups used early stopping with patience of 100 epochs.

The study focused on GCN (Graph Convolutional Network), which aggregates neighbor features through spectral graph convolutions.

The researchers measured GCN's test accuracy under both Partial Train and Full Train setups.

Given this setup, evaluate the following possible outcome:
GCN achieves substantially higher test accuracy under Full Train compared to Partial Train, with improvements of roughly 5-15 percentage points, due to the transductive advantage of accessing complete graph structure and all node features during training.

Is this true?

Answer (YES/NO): NO